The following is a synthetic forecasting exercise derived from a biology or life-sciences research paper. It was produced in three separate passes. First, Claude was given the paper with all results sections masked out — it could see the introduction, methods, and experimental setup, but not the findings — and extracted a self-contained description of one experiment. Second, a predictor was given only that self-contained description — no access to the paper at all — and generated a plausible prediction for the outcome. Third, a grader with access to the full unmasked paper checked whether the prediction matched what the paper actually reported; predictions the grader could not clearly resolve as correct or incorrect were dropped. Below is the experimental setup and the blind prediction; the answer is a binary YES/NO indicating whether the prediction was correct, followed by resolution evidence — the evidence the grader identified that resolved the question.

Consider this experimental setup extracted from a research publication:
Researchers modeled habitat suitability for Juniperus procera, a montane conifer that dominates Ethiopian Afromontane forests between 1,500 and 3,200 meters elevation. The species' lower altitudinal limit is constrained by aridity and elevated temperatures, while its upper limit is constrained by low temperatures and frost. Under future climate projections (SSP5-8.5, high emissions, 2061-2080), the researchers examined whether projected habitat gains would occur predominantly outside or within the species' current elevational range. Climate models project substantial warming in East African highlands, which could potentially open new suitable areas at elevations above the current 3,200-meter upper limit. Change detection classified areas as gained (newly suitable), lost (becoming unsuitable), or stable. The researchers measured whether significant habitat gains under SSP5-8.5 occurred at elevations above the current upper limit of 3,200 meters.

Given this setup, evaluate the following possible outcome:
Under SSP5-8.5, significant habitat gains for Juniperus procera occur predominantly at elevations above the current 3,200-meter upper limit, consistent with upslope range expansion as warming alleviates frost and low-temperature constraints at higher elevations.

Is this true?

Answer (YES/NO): NO